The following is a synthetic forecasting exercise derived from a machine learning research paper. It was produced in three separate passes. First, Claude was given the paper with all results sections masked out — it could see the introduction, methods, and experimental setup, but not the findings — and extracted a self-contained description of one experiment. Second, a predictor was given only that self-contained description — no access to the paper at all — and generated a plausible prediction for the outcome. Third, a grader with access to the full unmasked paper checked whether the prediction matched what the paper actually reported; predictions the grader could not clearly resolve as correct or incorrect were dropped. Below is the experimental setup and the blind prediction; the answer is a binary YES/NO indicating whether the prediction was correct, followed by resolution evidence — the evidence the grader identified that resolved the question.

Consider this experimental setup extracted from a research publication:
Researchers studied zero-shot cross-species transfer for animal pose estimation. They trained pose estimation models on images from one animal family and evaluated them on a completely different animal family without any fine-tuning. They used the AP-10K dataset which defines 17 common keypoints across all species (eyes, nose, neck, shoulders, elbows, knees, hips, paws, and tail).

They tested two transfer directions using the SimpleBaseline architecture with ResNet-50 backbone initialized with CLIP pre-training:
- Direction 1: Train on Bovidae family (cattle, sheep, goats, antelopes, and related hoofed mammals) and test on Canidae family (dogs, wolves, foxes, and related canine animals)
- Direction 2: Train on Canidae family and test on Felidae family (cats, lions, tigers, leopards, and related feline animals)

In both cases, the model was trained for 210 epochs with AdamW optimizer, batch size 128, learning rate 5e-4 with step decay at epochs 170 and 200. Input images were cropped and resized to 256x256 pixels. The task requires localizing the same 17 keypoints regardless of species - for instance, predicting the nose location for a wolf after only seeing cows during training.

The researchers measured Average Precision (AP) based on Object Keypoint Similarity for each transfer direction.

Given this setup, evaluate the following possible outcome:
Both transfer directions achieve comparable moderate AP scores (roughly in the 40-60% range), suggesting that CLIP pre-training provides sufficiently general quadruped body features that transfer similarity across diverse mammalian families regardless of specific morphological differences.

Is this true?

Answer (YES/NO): NO